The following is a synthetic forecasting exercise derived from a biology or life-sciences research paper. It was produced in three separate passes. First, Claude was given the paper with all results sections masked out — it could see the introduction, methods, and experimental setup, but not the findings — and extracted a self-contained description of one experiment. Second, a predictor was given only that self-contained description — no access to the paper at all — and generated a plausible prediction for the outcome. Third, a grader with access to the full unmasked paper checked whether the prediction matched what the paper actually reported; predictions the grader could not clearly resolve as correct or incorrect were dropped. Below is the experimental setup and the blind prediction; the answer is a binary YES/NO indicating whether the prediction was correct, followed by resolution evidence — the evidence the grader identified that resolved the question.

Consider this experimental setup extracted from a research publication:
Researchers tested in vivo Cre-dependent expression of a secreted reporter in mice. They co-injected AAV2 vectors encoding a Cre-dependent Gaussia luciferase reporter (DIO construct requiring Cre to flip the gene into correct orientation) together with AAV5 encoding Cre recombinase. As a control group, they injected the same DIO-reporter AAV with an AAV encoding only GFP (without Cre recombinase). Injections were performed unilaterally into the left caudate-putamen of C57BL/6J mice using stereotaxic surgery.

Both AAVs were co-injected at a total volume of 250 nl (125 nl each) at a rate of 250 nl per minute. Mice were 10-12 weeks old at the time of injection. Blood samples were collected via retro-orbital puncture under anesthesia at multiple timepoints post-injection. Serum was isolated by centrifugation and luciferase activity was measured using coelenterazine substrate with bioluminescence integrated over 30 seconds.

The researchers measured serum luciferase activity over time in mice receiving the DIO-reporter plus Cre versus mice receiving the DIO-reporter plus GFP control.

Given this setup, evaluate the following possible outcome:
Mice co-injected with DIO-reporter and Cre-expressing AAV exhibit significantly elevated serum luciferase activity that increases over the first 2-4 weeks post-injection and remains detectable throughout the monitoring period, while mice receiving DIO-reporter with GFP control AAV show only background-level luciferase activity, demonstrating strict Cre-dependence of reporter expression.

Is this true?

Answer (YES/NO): YES